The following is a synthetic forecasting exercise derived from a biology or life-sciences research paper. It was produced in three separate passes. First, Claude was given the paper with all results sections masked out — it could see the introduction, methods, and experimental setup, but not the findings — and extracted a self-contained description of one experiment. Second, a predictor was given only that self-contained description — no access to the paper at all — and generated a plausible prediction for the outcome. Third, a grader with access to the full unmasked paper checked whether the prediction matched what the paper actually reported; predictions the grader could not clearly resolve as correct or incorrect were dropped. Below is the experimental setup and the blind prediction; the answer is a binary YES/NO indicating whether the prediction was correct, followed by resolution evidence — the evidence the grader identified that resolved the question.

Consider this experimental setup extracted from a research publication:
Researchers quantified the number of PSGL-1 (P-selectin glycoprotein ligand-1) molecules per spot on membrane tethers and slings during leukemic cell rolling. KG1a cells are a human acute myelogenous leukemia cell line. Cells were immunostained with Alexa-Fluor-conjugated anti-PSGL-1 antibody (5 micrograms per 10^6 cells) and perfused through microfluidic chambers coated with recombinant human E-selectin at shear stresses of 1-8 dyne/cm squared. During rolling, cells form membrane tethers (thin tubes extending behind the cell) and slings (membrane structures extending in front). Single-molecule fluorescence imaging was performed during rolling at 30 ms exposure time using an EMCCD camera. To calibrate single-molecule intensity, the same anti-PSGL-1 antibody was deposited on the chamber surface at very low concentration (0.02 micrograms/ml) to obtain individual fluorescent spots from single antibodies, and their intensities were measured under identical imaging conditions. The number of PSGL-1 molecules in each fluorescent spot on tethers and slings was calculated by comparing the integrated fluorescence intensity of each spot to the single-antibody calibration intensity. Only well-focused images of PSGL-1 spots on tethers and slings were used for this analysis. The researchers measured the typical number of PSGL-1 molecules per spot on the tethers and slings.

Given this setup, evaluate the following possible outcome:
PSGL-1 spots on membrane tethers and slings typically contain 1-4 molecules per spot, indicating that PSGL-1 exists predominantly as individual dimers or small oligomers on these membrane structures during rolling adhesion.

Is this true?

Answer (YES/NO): NO